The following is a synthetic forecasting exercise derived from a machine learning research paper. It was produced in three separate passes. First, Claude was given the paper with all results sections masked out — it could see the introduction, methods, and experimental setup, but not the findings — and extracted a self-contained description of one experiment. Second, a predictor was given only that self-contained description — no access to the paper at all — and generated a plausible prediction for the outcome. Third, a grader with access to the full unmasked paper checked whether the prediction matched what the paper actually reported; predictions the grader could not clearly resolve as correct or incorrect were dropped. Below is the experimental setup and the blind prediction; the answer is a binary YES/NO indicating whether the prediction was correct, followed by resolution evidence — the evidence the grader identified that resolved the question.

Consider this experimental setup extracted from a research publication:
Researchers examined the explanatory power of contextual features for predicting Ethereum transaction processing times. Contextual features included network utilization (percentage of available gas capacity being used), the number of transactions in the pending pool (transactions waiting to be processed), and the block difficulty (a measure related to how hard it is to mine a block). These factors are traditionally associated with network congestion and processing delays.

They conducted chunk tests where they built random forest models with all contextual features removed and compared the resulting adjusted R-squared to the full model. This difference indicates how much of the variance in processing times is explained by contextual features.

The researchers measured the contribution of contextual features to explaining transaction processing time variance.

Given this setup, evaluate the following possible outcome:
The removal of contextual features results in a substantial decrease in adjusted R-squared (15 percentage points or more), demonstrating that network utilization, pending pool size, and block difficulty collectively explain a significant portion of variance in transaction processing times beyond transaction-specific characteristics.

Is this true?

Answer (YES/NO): NO